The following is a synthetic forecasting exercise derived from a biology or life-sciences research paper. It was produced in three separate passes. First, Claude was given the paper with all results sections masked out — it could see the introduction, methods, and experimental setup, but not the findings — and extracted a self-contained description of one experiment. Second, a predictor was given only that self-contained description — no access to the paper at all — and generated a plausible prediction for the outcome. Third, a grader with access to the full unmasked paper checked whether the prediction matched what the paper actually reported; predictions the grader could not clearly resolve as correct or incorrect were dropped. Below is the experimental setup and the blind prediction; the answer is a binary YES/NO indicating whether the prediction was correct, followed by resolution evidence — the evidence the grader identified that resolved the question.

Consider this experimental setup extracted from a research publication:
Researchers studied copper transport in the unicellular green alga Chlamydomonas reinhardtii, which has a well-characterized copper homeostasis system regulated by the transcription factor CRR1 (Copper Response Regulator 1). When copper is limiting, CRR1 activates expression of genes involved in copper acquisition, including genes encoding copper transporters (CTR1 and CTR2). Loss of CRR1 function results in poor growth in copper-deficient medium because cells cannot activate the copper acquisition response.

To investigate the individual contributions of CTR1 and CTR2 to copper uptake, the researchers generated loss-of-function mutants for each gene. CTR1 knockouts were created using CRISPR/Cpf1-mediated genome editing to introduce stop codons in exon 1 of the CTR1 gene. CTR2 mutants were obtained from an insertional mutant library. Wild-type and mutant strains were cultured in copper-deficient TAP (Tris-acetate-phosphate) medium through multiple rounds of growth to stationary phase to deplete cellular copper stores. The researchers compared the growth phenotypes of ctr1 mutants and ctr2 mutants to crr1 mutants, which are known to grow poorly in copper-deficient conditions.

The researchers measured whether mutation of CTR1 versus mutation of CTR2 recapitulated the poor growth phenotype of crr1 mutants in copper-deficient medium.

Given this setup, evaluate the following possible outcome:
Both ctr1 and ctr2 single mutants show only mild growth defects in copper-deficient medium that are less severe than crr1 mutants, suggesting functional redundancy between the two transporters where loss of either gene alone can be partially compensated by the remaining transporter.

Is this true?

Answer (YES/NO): NO